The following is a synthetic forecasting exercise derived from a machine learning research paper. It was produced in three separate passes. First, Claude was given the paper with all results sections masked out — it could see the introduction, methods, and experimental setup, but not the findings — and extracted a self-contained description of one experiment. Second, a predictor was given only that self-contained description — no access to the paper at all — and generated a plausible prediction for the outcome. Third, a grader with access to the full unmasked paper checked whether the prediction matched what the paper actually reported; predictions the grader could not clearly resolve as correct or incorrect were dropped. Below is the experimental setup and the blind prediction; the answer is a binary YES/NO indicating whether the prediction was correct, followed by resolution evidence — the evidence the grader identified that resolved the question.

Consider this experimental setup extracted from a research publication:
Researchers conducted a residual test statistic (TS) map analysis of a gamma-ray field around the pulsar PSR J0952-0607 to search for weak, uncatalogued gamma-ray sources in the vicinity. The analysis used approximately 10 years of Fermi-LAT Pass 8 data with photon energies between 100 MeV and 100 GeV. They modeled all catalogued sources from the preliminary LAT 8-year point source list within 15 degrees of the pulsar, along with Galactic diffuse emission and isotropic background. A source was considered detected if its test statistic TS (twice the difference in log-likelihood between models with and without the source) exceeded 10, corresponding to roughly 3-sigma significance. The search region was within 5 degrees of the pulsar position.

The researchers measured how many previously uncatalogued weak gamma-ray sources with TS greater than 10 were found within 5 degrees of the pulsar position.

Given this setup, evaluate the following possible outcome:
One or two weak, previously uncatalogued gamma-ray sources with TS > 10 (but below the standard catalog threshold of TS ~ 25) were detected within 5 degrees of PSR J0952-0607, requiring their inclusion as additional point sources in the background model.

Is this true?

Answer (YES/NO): NO